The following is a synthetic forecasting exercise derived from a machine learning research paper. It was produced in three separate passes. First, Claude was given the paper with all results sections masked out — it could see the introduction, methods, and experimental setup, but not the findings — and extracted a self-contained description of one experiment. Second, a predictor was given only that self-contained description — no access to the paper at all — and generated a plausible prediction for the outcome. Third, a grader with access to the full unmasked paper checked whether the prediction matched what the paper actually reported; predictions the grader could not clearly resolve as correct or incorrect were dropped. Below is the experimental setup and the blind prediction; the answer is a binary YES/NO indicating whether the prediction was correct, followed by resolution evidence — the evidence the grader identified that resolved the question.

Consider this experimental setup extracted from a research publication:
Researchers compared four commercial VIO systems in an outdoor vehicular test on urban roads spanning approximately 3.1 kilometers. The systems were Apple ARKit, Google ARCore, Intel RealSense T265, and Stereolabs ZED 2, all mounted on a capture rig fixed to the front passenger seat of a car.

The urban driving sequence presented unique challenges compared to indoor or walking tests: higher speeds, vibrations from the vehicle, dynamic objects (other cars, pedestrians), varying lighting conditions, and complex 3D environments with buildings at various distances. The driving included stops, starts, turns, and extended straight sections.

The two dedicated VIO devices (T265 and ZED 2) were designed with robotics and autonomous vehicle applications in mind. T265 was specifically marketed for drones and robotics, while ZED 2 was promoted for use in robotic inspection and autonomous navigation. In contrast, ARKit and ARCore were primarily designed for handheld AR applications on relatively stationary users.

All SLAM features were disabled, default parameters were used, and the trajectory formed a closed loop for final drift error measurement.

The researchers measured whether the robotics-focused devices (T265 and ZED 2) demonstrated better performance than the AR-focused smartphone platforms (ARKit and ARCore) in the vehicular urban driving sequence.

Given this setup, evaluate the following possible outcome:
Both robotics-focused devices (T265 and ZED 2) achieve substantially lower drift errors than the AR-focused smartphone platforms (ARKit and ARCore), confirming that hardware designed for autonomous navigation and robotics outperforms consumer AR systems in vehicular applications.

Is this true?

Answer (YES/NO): NO